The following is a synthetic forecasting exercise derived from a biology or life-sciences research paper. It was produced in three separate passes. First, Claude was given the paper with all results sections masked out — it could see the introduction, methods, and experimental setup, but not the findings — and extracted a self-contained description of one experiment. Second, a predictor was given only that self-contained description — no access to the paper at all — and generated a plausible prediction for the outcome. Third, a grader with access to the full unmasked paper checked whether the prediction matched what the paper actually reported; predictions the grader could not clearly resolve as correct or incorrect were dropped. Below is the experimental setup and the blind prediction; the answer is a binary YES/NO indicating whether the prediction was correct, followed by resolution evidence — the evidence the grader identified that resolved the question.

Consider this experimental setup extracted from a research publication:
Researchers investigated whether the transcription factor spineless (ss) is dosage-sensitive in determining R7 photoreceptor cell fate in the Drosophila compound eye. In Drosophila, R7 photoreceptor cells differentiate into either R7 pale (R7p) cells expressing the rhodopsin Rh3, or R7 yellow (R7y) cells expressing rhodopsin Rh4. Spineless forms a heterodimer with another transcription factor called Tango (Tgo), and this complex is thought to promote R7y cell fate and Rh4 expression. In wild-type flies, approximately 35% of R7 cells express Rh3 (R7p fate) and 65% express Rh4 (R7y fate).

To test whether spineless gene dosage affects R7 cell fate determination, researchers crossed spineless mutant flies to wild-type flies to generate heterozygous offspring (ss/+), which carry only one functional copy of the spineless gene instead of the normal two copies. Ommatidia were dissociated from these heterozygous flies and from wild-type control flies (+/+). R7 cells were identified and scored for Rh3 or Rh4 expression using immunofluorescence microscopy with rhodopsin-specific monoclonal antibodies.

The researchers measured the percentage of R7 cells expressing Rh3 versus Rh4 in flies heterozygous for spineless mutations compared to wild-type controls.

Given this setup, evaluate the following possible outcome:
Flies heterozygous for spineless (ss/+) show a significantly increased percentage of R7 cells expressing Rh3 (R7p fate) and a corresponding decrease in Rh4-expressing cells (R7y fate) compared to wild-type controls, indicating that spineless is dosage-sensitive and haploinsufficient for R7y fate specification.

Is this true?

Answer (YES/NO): YES